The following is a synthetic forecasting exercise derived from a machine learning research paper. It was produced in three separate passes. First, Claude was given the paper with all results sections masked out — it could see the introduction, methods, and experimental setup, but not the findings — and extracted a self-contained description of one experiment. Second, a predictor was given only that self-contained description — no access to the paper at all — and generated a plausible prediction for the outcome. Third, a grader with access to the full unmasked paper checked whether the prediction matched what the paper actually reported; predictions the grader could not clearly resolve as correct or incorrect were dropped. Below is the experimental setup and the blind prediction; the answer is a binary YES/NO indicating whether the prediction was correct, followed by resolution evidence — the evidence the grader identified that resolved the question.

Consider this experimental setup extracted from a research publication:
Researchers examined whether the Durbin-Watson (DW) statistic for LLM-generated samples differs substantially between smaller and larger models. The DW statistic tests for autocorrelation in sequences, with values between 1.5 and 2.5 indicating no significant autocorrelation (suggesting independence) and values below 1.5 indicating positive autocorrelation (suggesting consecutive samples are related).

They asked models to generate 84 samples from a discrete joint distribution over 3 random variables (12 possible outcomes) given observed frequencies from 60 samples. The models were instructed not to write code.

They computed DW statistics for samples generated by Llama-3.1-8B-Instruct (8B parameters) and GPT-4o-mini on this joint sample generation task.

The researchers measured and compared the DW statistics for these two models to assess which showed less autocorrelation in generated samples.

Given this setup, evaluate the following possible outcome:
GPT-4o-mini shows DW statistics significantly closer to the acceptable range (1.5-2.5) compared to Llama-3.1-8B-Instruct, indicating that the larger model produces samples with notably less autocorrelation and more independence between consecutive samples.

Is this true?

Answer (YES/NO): YES